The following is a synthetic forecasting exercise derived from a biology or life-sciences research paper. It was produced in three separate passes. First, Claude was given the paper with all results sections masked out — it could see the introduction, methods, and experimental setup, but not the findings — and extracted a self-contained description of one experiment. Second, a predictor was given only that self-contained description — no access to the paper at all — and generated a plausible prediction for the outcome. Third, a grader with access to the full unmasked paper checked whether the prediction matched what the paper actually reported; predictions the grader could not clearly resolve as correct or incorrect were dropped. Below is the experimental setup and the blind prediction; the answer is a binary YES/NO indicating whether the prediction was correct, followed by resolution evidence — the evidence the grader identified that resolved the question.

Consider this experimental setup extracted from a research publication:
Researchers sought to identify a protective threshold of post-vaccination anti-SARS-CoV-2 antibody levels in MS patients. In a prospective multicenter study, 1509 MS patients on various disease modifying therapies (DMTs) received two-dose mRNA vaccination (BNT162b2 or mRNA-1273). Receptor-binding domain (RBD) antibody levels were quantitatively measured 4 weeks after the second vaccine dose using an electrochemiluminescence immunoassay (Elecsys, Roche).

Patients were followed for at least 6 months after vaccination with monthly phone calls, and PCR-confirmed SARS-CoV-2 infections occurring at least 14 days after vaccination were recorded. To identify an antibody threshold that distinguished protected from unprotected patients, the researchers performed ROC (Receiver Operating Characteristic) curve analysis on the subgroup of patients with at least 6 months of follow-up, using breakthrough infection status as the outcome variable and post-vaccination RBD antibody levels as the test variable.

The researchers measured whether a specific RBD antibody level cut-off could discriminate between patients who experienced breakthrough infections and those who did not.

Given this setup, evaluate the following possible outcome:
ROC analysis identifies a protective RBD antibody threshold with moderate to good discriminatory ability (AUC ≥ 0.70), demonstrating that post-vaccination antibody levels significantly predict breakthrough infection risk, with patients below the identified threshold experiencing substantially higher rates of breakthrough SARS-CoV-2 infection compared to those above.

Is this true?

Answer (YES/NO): YES